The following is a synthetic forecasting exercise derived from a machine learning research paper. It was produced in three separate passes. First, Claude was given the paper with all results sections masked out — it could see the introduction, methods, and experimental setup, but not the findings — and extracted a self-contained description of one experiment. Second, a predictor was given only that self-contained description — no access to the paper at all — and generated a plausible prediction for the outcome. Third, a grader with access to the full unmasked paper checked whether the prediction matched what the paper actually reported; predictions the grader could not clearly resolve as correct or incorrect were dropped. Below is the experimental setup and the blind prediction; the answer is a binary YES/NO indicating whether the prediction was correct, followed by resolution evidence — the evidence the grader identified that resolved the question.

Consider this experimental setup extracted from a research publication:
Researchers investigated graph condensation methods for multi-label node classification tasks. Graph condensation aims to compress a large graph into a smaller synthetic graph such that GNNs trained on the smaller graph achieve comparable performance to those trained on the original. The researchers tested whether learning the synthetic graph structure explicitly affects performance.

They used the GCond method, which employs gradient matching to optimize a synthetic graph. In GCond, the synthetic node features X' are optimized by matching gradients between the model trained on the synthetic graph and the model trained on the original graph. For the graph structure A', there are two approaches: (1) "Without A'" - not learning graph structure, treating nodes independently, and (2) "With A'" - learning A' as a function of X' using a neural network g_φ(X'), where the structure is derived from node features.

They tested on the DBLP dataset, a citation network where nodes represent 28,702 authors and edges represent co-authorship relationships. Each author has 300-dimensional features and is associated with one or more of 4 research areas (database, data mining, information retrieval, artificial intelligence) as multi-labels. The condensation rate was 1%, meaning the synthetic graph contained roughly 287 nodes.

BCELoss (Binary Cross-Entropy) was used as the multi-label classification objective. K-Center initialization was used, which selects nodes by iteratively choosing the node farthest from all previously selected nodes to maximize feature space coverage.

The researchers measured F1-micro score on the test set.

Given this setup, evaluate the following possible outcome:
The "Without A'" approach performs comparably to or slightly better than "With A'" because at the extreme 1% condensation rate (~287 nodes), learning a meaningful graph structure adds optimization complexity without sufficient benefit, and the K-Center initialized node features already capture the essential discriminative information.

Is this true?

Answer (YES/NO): NO